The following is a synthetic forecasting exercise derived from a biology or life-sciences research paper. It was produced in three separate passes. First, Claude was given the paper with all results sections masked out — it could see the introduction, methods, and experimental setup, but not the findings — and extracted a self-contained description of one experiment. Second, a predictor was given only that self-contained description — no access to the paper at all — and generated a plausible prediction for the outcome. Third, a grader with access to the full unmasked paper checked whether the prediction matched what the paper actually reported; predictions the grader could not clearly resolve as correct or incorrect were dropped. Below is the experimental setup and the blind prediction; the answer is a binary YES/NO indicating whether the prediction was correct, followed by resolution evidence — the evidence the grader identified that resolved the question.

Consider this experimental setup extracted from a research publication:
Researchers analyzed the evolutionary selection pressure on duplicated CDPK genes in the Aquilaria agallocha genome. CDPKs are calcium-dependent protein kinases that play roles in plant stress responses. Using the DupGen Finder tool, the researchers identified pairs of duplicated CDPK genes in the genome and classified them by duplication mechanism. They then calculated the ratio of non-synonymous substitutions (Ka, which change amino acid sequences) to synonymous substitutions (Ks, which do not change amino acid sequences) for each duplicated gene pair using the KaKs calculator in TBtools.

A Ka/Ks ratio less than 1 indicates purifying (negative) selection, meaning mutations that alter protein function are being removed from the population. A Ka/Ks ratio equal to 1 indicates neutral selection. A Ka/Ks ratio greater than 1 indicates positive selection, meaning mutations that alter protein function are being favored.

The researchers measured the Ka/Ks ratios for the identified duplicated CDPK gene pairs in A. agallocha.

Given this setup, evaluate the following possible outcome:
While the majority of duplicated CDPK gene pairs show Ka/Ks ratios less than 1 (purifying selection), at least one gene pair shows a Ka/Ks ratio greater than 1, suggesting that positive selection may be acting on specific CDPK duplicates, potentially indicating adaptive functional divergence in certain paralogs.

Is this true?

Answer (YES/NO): NO